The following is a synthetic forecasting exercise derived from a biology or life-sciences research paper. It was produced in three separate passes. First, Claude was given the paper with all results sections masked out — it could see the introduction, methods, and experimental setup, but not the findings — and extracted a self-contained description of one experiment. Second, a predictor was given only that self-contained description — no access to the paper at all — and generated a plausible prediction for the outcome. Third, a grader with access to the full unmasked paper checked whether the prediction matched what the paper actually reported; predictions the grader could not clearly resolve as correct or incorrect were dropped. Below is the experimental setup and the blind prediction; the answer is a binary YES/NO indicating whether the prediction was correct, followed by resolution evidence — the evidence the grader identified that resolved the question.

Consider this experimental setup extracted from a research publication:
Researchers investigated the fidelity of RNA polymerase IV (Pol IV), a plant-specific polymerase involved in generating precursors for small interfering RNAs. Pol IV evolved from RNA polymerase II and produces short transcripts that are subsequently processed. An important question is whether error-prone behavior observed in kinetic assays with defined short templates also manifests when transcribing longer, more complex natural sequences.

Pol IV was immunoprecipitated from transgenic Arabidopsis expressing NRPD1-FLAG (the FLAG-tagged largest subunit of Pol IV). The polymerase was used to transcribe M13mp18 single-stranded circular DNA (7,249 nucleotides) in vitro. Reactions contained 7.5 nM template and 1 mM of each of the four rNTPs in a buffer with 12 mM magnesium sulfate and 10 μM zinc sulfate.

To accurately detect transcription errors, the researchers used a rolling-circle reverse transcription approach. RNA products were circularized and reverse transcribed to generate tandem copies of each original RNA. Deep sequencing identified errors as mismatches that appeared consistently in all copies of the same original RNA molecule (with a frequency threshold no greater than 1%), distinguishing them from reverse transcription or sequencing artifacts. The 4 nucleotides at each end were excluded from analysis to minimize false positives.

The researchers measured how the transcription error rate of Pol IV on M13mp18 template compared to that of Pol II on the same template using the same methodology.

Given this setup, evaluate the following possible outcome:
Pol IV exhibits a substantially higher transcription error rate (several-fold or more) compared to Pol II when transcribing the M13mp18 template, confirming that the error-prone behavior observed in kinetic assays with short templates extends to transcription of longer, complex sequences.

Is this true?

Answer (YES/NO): YES